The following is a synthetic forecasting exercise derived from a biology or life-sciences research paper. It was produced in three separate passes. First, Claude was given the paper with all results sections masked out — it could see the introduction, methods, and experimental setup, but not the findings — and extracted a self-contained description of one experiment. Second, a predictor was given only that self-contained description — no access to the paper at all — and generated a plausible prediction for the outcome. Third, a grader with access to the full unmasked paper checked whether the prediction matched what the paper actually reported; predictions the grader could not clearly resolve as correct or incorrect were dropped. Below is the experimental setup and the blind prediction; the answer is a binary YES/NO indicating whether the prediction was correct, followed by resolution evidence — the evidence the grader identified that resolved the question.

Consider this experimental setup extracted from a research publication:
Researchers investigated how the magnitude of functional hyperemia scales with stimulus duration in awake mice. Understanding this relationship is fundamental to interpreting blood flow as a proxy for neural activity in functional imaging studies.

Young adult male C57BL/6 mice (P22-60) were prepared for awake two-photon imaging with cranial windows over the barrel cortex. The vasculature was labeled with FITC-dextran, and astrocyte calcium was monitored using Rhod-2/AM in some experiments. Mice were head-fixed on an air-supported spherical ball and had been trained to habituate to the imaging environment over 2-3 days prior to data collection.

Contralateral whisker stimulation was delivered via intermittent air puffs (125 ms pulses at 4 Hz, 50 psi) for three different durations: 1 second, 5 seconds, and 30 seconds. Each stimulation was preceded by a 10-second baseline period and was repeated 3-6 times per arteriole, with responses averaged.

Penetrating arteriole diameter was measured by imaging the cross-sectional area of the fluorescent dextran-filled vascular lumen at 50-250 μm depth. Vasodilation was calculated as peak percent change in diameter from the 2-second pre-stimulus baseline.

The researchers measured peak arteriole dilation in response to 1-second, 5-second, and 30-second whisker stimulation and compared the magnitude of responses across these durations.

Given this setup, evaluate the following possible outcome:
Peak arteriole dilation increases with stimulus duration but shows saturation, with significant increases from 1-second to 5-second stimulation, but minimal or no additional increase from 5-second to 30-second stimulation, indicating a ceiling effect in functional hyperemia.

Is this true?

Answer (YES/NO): NO